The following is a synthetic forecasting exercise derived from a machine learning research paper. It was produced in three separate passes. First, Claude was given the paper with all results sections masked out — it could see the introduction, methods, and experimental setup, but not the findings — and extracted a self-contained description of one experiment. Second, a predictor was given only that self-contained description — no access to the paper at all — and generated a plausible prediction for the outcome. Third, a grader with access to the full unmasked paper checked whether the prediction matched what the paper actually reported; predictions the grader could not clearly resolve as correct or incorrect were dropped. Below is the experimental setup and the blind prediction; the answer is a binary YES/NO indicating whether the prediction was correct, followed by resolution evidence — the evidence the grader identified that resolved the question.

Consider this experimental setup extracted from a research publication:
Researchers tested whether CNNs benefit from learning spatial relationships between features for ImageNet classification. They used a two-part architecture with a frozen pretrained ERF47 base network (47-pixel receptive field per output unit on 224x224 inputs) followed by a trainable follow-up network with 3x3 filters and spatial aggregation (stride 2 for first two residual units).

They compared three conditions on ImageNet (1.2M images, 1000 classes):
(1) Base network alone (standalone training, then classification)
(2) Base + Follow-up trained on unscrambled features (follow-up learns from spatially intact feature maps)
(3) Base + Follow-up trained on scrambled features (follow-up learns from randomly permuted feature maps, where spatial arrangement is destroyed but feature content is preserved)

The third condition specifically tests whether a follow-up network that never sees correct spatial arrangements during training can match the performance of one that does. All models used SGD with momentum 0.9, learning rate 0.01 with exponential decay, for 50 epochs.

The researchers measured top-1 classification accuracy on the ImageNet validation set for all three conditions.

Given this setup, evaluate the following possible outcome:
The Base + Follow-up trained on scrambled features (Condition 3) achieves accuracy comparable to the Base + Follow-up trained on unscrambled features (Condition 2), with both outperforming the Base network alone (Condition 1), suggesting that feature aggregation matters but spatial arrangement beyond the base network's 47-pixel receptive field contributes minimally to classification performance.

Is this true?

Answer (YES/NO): NO